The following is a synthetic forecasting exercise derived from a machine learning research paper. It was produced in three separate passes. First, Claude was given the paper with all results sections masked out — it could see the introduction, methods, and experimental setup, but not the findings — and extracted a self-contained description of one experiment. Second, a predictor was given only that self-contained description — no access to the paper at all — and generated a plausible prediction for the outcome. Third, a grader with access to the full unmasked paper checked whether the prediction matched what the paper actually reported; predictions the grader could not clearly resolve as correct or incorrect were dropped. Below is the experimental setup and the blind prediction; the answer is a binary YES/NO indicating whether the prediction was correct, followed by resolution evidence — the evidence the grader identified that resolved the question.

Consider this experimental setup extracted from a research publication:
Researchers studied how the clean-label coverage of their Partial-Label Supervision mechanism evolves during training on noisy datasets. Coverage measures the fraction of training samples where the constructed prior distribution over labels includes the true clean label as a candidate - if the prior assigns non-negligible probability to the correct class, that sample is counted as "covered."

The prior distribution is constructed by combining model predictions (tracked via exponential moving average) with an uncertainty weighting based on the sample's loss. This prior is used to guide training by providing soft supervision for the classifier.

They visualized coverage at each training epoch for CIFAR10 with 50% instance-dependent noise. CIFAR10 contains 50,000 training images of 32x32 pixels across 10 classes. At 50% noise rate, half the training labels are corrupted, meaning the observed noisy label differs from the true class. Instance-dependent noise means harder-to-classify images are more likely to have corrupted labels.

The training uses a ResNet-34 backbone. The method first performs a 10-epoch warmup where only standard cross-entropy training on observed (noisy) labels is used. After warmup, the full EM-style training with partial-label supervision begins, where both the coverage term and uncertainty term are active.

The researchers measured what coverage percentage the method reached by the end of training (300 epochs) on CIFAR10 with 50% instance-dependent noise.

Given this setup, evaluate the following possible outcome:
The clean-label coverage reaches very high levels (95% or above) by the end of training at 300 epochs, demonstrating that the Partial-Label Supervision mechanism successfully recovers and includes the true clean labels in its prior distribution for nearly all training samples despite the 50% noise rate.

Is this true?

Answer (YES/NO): YES